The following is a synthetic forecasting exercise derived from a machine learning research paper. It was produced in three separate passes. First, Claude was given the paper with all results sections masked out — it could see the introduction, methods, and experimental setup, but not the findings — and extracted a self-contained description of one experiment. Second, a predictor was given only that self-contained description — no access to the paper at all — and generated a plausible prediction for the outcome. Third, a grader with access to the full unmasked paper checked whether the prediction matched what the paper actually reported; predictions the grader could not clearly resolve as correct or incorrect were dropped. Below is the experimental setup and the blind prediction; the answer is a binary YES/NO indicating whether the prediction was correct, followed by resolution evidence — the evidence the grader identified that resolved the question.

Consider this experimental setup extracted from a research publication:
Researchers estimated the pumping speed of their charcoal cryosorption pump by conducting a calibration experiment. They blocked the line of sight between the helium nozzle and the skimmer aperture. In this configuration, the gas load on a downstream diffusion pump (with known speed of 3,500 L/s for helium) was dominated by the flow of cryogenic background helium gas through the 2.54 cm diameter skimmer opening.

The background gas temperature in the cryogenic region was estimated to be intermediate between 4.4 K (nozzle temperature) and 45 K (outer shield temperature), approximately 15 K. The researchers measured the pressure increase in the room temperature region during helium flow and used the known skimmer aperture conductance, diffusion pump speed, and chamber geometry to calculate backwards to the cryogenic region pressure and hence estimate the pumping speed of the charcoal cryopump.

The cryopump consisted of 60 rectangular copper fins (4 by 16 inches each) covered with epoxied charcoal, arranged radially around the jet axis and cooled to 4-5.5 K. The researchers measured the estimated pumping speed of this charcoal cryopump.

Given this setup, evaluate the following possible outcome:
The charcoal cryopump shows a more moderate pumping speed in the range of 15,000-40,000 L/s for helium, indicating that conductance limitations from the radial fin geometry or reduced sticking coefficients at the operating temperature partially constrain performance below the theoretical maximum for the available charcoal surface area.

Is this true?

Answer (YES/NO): YES